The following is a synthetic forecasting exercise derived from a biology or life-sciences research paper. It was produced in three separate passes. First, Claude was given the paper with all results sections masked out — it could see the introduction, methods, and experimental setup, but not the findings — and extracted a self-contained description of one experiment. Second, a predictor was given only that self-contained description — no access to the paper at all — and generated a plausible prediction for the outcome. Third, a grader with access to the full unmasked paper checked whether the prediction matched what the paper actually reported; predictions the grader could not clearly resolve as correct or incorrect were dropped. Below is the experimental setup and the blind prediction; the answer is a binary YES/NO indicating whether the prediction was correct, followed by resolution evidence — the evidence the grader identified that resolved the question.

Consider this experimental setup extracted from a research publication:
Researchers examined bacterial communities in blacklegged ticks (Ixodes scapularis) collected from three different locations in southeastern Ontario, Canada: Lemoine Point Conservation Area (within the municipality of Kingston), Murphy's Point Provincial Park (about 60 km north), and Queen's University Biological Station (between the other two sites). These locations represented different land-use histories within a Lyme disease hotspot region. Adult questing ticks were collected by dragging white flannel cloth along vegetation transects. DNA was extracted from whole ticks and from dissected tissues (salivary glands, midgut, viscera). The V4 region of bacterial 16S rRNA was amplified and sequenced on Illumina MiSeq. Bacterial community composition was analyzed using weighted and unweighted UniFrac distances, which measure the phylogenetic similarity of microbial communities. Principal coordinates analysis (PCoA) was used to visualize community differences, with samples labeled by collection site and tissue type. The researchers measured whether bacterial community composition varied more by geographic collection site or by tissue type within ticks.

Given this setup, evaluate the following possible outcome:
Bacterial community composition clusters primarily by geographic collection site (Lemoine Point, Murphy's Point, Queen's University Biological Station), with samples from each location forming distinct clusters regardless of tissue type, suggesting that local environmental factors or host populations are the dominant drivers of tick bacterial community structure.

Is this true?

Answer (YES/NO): NO